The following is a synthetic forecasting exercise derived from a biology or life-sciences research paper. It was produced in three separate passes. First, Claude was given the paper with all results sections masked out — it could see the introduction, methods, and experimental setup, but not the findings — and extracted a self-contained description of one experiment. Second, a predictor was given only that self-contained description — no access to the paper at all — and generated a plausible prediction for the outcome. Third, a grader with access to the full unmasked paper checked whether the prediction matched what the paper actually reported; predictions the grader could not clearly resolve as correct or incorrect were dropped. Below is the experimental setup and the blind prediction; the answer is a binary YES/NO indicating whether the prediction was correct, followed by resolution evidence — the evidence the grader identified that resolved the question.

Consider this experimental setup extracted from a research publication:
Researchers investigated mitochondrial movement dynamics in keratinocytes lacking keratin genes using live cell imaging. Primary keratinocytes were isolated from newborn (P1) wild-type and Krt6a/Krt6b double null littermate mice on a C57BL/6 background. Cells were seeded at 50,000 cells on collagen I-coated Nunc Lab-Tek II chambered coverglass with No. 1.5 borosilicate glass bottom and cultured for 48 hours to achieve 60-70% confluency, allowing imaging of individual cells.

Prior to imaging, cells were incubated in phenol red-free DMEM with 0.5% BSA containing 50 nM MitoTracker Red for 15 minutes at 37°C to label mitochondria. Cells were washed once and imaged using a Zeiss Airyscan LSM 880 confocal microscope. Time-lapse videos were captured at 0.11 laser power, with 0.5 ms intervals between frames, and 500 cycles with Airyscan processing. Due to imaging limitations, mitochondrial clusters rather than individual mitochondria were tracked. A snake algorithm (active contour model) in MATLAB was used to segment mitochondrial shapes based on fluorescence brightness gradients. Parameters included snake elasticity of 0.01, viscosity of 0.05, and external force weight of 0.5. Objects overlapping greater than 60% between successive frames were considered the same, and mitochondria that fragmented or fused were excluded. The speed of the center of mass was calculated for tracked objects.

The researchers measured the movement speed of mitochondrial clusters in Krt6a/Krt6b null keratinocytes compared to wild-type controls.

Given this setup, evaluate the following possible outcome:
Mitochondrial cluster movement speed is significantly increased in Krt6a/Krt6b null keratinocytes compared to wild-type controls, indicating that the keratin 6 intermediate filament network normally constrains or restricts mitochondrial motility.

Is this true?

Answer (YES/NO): YES